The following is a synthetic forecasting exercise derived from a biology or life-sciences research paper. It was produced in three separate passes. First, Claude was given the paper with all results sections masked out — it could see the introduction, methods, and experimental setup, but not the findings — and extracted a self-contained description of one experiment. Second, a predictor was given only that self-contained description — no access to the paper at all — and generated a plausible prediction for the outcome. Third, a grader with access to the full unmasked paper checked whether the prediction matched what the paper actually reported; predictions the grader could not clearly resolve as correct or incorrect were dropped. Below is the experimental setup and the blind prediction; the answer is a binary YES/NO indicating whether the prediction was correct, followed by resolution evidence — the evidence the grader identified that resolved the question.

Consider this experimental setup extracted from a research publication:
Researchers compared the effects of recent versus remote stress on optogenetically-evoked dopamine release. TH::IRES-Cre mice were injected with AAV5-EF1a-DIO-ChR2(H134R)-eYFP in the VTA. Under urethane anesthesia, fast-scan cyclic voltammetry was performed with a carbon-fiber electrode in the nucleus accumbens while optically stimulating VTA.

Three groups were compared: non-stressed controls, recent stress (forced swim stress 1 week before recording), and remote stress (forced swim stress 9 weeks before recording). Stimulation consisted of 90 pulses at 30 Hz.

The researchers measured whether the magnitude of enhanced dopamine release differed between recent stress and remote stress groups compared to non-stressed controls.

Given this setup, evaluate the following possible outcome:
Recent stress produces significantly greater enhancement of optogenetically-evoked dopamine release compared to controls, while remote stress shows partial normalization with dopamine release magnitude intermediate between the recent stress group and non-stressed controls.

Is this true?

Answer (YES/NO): NO